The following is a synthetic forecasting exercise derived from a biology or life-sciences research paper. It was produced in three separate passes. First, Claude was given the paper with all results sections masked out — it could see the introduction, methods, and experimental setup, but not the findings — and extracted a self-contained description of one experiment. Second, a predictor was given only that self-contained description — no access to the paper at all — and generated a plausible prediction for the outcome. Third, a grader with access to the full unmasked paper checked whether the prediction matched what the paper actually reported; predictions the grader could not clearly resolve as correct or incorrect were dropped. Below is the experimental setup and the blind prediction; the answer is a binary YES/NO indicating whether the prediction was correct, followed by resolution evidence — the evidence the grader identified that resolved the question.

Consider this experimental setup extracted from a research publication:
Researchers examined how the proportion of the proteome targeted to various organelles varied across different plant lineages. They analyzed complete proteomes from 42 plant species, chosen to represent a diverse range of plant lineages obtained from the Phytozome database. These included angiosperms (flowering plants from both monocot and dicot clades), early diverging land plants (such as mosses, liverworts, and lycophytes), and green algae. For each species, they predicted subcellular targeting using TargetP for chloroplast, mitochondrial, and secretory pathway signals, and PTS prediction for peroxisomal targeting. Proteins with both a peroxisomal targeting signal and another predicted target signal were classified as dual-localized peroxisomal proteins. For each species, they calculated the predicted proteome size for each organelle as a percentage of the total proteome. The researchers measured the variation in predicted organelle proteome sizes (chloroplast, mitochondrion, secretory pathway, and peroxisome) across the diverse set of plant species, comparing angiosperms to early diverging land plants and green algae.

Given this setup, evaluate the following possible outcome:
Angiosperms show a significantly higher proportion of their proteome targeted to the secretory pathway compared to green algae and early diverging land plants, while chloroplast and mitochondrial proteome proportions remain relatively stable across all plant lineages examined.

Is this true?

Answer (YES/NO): NO